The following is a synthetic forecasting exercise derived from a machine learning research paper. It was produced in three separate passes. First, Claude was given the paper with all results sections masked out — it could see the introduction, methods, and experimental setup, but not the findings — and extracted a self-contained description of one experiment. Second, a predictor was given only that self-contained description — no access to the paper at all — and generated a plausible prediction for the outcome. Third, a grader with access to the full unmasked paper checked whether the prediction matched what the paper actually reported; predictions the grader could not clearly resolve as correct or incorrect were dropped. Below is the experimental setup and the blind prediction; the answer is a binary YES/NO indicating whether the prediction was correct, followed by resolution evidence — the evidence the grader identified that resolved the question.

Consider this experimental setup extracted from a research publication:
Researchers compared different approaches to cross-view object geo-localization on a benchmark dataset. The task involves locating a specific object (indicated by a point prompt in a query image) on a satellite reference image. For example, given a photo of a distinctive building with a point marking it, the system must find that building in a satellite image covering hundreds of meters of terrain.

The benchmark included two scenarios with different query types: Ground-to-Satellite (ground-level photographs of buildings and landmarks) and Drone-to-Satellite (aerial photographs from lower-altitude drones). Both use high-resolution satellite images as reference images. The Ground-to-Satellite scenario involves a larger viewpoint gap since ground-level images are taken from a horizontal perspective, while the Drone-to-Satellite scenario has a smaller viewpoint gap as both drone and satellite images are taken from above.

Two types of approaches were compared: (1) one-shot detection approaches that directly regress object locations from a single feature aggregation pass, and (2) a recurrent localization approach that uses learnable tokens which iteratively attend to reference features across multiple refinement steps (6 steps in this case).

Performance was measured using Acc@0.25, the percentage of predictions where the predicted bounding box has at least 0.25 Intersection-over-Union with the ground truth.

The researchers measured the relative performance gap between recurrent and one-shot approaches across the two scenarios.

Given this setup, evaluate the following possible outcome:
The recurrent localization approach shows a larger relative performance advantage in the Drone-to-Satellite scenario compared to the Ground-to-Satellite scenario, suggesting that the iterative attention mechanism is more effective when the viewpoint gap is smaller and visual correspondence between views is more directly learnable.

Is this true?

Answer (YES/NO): YES